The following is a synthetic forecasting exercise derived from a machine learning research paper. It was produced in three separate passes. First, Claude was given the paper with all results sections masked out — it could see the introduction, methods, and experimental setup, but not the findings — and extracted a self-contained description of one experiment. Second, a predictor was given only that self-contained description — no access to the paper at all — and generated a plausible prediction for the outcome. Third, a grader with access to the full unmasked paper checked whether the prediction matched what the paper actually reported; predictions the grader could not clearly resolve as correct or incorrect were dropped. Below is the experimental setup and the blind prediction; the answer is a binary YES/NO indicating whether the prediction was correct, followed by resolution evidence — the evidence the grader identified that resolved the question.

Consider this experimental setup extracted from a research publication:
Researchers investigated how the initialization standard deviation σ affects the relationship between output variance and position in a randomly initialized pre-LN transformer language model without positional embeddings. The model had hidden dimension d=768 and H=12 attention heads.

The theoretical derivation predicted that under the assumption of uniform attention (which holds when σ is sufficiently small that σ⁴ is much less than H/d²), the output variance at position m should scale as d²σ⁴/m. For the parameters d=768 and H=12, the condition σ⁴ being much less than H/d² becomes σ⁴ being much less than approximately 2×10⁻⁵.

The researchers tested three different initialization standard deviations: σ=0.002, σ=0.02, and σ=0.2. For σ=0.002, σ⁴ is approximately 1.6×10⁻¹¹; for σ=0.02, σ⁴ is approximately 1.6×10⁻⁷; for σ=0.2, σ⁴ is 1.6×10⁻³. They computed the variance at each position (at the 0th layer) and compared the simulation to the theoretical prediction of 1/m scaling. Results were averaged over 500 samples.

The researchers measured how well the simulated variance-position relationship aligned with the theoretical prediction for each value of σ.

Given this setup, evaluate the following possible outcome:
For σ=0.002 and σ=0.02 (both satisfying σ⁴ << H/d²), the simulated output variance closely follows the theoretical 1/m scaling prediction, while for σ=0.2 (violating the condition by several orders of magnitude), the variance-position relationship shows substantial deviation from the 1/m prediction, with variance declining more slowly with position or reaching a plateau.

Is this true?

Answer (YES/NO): NO